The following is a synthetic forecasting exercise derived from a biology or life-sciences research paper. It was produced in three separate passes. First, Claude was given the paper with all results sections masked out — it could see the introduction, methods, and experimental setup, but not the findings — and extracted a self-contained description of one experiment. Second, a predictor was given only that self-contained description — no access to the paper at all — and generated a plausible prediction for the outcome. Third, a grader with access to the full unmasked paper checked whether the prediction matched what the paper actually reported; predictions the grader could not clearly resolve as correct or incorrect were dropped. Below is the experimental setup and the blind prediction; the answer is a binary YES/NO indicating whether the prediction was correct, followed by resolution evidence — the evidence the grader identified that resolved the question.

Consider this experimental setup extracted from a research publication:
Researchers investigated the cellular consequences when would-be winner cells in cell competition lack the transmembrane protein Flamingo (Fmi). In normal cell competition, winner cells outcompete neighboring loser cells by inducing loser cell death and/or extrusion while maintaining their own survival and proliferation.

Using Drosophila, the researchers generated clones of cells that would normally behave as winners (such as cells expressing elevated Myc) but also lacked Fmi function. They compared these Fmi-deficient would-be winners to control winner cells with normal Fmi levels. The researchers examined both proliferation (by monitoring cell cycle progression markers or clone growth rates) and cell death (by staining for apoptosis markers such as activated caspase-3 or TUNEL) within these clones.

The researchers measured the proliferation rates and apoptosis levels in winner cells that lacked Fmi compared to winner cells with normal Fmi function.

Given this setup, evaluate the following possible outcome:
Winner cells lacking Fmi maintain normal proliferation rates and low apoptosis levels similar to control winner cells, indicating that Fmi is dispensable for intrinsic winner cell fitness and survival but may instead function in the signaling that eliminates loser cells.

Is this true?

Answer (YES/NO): NO